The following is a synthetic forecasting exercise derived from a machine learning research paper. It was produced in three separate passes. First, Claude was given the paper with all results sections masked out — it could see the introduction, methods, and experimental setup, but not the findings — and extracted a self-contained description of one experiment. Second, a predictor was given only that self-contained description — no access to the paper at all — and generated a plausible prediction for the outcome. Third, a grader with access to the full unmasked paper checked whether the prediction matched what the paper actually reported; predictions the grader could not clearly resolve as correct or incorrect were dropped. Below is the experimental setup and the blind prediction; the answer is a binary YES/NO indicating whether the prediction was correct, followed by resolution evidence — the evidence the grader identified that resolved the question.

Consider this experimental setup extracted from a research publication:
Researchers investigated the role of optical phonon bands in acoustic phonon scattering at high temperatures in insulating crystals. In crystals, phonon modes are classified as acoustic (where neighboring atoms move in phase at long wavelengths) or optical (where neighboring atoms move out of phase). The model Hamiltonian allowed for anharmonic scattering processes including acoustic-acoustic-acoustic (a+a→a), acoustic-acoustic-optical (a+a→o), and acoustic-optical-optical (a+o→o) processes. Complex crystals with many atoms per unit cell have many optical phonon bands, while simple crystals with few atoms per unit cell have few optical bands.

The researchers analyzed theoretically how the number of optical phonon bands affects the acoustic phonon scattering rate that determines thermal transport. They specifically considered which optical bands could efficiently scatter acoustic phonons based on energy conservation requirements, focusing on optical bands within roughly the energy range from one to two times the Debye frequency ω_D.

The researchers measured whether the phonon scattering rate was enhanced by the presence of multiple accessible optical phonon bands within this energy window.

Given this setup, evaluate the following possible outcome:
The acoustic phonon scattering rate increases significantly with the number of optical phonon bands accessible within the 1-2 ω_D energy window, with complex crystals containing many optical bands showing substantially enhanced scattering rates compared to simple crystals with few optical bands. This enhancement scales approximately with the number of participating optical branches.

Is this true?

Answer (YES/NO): YES